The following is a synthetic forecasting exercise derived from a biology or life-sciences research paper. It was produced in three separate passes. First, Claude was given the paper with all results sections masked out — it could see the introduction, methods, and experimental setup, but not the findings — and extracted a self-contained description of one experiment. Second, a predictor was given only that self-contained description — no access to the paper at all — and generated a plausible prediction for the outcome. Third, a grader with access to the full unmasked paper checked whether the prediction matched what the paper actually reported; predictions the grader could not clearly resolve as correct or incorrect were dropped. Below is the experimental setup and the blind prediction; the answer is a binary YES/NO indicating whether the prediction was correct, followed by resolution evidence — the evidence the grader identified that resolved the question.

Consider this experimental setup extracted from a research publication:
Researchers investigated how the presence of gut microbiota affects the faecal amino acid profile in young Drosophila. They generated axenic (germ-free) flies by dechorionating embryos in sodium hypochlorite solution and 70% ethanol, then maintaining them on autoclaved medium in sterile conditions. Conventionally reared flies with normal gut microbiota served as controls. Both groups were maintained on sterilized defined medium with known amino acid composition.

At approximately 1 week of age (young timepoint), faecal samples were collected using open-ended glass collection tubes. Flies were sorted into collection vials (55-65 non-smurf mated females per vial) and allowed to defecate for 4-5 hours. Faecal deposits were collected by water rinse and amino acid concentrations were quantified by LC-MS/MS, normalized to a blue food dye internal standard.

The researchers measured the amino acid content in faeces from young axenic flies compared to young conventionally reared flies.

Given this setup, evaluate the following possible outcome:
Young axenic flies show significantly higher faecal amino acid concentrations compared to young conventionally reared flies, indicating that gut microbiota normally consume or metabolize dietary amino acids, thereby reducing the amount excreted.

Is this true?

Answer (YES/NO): NO